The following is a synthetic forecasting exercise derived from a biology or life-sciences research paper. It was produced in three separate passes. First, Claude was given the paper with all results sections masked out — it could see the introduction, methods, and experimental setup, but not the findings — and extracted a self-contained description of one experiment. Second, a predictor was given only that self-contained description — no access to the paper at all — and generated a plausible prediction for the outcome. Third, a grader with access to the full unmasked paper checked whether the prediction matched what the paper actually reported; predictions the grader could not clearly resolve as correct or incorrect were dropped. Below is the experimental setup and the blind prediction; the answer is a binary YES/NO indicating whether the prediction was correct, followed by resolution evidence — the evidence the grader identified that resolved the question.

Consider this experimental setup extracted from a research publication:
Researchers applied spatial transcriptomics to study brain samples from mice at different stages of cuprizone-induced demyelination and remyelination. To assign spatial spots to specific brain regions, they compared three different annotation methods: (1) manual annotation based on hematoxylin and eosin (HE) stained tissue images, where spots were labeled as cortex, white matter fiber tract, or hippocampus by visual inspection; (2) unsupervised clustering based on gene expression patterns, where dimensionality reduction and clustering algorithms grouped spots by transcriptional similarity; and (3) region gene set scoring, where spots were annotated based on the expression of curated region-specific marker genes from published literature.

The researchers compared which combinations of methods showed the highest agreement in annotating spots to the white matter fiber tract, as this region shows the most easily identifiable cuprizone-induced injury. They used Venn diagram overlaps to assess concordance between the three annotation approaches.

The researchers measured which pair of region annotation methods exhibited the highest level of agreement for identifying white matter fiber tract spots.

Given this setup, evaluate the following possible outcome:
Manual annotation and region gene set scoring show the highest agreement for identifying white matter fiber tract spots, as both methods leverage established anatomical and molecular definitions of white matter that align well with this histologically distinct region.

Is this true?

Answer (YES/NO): NO